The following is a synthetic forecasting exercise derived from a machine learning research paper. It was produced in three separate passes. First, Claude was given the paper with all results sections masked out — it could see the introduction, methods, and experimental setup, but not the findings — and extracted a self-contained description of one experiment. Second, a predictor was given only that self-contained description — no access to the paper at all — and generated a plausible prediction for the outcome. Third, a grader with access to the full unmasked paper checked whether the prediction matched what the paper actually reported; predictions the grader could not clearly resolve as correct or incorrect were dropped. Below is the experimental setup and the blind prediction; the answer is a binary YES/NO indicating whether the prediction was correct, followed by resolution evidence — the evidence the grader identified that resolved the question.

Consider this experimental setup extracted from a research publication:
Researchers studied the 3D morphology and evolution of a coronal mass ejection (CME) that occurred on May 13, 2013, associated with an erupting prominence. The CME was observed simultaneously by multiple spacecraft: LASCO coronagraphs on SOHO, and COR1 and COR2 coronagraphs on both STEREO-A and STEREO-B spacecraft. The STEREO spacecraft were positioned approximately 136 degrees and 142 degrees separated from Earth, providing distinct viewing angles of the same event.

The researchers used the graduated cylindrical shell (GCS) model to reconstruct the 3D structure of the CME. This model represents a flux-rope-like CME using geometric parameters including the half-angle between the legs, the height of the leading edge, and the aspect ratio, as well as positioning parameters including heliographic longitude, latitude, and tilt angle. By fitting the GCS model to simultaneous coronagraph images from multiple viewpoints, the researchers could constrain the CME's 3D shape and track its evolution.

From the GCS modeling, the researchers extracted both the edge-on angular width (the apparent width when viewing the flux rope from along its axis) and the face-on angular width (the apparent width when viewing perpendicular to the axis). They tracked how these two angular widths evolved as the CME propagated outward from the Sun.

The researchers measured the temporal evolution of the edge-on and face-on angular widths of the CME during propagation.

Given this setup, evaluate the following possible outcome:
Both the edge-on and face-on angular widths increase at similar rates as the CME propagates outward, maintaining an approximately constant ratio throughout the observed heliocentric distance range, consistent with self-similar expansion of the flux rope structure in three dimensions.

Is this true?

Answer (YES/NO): NO